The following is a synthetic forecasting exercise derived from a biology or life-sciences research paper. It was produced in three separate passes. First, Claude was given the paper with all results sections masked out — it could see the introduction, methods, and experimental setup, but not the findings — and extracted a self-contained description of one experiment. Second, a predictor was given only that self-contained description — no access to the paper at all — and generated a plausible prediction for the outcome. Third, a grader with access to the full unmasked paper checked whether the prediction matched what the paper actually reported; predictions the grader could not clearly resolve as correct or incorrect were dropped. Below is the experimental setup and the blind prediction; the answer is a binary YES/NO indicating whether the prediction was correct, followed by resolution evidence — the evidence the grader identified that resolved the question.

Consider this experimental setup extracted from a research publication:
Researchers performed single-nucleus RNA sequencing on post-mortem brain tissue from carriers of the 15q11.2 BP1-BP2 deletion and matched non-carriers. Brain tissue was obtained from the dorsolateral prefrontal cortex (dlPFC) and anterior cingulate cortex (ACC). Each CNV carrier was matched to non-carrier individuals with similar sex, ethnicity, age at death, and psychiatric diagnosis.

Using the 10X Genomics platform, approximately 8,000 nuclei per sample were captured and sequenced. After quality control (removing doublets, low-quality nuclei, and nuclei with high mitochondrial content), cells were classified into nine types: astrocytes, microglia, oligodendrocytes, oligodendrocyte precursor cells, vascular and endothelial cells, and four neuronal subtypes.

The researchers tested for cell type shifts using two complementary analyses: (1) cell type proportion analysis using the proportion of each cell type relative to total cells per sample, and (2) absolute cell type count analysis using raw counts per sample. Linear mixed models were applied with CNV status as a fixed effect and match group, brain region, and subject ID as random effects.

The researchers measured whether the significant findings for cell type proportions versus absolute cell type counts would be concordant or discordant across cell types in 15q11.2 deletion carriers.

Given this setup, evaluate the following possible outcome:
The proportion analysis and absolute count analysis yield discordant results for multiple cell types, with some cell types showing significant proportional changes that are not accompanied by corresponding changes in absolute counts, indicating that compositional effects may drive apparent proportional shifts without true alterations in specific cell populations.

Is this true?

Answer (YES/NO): YES